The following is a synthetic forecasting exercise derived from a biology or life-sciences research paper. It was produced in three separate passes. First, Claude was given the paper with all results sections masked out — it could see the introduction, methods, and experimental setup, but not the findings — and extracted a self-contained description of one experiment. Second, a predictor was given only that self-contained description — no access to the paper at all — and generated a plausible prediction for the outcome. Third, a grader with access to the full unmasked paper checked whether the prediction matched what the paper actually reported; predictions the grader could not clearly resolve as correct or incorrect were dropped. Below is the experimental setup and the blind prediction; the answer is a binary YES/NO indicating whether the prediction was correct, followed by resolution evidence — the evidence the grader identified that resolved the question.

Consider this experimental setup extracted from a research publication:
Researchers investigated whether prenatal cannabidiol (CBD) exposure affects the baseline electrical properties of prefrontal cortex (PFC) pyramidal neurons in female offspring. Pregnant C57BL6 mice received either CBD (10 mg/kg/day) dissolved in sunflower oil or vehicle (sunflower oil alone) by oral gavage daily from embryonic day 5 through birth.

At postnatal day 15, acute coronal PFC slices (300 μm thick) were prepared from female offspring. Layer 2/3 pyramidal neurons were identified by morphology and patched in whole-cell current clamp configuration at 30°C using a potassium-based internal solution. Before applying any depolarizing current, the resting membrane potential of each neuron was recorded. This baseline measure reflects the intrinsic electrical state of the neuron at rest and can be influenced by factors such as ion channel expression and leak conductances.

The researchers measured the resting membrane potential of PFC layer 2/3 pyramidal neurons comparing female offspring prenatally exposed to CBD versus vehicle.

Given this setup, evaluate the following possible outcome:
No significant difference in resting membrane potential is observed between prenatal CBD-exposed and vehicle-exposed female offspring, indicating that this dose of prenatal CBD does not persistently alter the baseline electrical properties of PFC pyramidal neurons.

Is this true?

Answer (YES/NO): YES